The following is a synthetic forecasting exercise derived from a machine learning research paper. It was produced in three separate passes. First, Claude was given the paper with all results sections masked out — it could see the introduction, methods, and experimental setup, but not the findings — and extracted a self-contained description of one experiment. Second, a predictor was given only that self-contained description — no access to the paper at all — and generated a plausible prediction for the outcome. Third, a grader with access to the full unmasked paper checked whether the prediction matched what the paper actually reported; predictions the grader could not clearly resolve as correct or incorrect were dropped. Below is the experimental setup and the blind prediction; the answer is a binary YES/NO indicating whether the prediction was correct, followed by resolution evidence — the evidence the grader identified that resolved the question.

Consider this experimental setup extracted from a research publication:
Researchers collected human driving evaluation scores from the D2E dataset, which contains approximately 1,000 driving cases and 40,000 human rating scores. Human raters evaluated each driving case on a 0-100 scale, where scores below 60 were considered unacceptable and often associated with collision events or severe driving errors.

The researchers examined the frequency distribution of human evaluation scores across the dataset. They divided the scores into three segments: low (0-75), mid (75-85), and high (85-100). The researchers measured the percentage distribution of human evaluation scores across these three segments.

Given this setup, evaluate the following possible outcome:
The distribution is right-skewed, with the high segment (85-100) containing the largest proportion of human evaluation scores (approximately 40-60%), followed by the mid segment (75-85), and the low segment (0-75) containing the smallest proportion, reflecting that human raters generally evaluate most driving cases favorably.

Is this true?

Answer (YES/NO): NO